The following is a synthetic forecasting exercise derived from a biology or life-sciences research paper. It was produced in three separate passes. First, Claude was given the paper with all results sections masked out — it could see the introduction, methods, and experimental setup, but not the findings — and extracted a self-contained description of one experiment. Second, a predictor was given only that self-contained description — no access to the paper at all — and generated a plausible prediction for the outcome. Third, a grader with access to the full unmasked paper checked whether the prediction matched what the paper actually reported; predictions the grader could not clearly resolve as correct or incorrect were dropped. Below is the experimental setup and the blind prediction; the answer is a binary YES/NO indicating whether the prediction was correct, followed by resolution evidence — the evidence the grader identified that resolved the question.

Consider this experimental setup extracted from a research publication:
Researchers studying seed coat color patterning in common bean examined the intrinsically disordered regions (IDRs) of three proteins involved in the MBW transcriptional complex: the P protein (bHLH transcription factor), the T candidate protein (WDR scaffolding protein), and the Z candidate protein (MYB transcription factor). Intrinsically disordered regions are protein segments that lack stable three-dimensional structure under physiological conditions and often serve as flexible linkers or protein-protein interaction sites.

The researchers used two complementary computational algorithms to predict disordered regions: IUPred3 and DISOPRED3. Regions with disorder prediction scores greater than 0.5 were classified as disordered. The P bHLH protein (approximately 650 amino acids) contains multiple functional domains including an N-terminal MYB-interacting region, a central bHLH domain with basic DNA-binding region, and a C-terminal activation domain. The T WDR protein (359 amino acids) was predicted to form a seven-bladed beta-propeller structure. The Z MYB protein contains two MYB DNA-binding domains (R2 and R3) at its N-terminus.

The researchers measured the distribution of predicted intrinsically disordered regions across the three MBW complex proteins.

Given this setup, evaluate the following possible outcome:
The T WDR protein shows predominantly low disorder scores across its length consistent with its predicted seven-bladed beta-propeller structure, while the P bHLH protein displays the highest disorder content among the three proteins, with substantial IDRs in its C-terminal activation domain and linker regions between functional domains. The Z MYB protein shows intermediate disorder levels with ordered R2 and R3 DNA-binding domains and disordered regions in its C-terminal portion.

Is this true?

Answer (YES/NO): NO